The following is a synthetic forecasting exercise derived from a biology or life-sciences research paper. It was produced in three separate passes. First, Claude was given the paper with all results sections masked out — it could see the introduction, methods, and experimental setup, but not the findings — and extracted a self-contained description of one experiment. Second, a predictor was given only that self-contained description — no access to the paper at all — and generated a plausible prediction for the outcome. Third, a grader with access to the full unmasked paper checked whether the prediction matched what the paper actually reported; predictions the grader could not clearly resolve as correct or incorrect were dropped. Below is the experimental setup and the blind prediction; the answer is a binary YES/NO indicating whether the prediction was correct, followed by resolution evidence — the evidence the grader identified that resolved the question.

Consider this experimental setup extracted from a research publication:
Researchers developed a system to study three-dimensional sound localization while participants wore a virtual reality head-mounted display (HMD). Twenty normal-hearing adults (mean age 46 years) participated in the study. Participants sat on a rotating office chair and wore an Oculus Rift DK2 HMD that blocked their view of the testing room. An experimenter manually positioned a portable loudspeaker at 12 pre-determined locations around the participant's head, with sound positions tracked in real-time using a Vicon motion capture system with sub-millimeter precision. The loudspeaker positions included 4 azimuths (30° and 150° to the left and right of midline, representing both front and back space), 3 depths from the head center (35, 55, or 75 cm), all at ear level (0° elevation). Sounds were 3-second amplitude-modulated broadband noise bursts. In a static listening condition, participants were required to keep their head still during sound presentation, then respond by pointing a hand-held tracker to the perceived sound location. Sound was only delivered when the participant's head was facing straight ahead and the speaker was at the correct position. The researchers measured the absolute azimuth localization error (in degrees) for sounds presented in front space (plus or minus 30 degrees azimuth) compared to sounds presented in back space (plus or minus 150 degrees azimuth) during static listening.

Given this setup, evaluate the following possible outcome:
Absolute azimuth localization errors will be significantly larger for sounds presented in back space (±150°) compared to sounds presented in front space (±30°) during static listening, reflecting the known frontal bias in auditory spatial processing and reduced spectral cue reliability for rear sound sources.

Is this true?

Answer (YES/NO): NO